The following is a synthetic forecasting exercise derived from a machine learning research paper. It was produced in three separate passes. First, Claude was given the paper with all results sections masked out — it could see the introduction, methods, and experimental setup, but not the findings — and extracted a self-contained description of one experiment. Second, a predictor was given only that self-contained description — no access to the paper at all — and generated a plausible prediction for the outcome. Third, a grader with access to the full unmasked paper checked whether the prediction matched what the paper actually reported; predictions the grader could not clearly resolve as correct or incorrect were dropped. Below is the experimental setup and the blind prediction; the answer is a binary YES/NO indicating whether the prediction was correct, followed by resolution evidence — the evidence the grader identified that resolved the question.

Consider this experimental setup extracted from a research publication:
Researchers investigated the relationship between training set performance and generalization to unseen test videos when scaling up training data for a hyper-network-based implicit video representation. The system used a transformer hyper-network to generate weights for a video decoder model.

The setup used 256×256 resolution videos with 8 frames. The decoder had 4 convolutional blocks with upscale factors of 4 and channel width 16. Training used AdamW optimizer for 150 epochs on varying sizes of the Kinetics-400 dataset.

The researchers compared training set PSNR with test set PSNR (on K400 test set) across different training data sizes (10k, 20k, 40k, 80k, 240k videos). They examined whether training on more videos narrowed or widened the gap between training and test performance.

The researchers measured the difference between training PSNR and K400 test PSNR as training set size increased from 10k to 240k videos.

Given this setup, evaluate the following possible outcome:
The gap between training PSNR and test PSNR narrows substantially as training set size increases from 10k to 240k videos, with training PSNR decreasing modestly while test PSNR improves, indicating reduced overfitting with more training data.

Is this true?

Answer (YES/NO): NO